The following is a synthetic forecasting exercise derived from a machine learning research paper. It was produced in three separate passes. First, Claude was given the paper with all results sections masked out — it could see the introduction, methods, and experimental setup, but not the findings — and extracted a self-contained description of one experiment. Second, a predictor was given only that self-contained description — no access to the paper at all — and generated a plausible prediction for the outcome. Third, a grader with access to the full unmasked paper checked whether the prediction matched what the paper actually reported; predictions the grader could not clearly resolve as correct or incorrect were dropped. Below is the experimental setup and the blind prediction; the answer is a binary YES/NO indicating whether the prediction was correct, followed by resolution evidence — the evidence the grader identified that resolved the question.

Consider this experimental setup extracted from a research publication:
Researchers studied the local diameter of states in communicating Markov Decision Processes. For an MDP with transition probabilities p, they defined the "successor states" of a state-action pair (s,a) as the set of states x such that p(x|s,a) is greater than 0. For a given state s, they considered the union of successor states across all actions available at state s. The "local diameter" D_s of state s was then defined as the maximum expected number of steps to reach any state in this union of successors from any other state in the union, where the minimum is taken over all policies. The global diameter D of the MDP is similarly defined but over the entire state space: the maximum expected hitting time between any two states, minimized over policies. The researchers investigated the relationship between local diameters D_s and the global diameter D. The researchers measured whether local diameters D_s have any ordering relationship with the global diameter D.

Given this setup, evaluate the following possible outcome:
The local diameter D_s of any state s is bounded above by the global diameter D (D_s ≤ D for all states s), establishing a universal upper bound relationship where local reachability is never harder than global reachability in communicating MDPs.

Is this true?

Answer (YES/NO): YES